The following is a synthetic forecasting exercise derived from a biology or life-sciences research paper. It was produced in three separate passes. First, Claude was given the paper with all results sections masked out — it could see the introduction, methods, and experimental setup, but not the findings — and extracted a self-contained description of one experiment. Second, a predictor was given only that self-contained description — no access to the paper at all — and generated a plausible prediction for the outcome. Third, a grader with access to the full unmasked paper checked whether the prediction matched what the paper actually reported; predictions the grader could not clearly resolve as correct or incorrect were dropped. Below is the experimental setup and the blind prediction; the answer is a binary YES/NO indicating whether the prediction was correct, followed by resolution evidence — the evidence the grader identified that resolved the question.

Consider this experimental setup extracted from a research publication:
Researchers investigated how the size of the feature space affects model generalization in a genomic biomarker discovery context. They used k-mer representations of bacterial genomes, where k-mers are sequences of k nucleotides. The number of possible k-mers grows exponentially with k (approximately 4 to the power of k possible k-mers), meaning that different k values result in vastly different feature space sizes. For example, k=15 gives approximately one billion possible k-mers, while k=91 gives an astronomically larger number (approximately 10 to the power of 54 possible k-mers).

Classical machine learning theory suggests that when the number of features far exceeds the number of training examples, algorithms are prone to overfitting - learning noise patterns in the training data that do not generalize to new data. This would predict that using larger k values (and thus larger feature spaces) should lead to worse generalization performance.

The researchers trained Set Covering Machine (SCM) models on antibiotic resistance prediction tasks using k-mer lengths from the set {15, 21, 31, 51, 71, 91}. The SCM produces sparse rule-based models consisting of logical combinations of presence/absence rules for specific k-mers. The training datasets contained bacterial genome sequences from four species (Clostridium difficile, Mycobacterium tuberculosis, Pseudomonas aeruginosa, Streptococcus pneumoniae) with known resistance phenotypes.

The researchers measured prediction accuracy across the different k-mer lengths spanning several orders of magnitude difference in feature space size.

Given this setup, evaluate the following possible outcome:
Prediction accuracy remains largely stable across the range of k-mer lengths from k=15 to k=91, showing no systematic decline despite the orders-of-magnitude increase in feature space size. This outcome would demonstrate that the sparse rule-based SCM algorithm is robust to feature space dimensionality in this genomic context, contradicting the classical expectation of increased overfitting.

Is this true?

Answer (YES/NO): YES